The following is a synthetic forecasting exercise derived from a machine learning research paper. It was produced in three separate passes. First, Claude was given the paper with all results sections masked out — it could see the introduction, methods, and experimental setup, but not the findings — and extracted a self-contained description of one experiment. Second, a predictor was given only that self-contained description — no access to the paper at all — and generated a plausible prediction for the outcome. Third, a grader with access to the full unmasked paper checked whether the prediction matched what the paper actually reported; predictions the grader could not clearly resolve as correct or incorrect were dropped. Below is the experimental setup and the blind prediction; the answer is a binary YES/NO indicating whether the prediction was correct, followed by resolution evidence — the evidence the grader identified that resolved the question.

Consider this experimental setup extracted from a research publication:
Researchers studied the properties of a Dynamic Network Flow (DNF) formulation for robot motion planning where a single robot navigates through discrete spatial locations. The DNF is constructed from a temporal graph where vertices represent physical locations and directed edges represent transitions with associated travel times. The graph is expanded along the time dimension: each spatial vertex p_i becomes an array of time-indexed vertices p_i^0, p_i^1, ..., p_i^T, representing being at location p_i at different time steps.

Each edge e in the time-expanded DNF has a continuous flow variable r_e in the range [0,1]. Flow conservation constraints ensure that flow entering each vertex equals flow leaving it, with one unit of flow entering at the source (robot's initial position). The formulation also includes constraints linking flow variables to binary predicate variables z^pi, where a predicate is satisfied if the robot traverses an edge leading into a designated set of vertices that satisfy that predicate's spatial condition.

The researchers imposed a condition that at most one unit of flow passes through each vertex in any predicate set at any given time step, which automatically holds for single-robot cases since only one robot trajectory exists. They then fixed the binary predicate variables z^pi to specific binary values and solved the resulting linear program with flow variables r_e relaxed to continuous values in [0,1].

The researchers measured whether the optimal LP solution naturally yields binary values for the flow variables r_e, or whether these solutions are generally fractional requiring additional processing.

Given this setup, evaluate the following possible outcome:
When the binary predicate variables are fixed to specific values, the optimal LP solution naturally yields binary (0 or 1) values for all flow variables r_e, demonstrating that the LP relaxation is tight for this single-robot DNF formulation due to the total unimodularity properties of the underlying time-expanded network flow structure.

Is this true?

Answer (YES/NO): YES